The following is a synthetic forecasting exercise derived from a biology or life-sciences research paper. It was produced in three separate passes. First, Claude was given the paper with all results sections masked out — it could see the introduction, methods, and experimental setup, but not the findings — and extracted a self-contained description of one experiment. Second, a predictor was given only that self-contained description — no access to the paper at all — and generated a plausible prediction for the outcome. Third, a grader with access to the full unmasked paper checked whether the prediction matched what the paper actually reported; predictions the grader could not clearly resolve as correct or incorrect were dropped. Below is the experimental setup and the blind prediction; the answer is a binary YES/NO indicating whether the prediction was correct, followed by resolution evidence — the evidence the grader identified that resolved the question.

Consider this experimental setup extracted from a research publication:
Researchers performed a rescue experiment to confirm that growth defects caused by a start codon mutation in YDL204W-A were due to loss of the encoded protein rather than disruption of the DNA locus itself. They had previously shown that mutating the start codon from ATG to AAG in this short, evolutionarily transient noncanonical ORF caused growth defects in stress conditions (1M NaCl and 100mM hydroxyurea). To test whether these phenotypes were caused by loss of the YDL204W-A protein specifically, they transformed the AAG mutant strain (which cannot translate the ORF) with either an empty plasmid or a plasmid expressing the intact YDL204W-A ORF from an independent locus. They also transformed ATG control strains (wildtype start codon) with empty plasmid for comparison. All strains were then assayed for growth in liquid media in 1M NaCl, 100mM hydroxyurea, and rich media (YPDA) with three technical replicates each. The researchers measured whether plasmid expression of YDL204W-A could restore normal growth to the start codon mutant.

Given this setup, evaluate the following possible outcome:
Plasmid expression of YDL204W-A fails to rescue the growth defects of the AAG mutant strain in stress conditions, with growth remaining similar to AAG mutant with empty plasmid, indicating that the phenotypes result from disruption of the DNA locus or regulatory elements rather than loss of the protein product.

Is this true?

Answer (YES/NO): NO